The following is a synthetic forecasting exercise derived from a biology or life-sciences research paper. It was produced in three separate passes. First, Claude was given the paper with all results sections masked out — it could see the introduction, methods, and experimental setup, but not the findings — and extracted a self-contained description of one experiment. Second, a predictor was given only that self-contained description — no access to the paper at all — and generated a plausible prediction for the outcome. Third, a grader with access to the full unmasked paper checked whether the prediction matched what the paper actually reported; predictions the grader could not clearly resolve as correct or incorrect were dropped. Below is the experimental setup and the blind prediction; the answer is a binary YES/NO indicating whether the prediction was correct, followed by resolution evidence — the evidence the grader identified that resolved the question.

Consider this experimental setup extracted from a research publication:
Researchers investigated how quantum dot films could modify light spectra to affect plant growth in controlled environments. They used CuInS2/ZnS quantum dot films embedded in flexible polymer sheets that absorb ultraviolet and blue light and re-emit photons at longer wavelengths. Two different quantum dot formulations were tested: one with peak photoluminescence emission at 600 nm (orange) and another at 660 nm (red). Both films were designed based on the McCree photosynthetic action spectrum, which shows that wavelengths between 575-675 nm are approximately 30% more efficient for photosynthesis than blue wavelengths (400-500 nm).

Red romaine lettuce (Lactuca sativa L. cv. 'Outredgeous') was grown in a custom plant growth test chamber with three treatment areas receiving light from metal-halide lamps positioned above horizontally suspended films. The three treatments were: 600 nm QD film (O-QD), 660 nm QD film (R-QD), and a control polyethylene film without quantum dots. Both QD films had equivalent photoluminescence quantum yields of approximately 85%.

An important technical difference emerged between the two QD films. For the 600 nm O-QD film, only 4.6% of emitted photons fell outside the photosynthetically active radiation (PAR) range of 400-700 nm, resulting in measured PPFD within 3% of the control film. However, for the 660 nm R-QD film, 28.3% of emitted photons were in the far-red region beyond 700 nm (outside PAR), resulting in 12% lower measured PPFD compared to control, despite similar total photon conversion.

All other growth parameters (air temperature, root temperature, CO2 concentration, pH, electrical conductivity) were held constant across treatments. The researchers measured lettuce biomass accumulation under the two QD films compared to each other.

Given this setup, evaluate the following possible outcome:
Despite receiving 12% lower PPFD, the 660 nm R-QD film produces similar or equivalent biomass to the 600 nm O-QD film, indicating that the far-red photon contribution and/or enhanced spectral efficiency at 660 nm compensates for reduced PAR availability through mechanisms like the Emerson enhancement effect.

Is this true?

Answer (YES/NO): YES